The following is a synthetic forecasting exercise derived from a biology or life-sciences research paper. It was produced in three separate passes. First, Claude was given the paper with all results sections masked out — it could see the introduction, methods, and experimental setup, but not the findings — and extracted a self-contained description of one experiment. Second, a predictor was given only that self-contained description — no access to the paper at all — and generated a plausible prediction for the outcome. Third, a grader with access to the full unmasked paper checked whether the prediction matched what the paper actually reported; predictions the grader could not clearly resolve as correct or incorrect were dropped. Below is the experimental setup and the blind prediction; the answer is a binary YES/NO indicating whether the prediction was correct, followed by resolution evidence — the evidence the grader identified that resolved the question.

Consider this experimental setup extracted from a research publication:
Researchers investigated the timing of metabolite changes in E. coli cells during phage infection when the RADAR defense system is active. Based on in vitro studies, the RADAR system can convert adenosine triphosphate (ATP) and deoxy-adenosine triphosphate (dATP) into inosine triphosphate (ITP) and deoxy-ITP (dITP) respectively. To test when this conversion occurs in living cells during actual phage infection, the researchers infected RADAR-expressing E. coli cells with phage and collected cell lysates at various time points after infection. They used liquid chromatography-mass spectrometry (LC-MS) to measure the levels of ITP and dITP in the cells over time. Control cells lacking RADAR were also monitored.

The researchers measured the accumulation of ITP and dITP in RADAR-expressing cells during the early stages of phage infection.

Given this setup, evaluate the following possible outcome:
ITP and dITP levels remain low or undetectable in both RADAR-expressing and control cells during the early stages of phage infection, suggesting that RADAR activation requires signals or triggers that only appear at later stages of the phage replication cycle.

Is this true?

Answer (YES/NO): NO